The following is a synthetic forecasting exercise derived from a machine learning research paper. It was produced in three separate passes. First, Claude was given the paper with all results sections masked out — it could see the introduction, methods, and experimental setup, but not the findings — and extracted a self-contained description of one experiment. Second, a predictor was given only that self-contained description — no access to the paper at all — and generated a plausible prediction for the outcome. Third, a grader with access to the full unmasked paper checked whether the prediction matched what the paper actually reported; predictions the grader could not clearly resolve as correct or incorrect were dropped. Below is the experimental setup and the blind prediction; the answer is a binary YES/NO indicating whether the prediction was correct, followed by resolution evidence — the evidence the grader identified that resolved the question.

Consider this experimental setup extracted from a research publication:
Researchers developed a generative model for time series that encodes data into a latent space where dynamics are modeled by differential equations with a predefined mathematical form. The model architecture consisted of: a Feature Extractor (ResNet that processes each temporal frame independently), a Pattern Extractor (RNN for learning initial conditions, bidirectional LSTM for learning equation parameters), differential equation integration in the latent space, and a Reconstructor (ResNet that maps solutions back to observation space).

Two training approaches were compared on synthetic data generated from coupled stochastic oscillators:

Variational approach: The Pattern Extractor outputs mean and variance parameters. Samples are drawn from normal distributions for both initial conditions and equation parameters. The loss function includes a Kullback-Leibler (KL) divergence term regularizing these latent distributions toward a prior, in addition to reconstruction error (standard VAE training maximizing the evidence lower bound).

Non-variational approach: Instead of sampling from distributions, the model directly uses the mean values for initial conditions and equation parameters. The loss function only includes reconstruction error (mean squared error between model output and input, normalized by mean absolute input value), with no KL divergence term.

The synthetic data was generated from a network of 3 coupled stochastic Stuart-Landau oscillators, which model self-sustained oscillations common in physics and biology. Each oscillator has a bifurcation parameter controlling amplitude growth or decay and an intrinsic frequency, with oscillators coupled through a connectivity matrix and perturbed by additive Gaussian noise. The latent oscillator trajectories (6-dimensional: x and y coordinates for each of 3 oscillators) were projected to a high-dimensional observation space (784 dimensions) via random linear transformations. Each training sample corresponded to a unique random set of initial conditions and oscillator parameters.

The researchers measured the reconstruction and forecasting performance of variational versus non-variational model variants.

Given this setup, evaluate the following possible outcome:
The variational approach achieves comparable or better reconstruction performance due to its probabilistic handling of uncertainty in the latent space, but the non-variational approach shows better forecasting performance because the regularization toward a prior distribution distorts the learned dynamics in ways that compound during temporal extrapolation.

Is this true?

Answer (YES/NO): NO